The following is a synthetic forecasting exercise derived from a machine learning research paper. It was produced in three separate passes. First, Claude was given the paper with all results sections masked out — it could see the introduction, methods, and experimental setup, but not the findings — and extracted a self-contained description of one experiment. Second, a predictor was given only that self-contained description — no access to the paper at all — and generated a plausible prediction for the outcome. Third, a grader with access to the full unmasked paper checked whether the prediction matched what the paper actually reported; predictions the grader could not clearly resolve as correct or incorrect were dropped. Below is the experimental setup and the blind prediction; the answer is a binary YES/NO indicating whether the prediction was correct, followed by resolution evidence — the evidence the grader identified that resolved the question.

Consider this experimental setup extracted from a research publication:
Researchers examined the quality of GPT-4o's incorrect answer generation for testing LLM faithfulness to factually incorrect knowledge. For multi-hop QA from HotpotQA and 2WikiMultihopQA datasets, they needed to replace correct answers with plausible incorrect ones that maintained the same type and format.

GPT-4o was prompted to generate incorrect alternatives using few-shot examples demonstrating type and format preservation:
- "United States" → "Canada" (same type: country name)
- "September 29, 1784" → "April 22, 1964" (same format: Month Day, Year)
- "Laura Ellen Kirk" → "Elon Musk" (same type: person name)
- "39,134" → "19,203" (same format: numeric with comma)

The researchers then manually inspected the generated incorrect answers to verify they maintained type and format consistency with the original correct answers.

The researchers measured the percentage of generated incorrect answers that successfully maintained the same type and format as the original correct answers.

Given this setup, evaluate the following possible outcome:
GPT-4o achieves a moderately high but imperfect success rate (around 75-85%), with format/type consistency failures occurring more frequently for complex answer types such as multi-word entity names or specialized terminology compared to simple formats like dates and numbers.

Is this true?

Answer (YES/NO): NO